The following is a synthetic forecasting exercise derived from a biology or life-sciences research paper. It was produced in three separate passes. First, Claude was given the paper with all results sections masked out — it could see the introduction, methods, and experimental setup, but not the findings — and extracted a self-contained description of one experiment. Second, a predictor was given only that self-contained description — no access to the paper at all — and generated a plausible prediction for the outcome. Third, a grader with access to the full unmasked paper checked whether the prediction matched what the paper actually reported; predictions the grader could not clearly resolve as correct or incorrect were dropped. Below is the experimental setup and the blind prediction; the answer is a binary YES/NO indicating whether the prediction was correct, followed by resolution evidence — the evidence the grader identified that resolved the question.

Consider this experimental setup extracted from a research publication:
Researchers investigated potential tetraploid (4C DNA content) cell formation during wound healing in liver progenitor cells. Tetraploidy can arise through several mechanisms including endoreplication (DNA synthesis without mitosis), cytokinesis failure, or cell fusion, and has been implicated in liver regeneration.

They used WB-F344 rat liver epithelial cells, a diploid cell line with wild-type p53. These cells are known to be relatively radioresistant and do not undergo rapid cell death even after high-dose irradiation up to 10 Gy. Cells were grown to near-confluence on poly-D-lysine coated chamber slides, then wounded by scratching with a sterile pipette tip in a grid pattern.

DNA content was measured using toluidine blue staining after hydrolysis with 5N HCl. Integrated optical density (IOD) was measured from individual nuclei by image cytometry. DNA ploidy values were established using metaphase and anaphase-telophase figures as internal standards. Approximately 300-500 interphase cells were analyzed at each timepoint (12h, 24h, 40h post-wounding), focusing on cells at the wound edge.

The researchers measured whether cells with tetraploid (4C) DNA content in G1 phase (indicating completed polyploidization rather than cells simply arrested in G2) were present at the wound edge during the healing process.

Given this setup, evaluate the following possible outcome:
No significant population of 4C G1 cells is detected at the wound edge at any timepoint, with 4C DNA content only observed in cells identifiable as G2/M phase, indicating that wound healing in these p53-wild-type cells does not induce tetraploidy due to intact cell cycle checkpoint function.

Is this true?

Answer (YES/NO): NO